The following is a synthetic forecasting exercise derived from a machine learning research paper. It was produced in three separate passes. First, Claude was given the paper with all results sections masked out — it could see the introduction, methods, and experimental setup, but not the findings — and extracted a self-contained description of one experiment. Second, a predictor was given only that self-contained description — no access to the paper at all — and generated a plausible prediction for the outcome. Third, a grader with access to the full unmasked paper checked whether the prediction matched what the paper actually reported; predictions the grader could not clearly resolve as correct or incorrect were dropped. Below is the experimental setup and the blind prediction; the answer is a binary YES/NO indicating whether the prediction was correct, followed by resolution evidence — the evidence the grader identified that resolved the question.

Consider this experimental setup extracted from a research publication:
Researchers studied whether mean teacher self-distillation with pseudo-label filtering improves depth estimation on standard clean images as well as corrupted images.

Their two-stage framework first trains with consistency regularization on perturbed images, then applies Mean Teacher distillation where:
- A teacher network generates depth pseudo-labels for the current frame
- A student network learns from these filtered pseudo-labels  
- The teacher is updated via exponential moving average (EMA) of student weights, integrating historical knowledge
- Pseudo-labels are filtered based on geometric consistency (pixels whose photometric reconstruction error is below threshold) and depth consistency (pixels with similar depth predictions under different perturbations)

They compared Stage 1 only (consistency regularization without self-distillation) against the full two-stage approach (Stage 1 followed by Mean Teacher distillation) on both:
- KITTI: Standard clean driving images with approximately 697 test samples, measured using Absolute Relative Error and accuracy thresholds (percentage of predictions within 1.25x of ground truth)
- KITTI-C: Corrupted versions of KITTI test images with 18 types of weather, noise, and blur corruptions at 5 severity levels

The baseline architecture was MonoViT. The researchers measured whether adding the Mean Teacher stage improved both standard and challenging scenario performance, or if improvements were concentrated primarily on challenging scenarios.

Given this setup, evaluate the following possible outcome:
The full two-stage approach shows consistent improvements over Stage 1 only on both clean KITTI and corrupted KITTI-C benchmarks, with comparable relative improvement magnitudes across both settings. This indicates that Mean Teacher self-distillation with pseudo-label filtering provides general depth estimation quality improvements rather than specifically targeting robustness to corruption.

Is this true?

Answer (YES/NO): NO